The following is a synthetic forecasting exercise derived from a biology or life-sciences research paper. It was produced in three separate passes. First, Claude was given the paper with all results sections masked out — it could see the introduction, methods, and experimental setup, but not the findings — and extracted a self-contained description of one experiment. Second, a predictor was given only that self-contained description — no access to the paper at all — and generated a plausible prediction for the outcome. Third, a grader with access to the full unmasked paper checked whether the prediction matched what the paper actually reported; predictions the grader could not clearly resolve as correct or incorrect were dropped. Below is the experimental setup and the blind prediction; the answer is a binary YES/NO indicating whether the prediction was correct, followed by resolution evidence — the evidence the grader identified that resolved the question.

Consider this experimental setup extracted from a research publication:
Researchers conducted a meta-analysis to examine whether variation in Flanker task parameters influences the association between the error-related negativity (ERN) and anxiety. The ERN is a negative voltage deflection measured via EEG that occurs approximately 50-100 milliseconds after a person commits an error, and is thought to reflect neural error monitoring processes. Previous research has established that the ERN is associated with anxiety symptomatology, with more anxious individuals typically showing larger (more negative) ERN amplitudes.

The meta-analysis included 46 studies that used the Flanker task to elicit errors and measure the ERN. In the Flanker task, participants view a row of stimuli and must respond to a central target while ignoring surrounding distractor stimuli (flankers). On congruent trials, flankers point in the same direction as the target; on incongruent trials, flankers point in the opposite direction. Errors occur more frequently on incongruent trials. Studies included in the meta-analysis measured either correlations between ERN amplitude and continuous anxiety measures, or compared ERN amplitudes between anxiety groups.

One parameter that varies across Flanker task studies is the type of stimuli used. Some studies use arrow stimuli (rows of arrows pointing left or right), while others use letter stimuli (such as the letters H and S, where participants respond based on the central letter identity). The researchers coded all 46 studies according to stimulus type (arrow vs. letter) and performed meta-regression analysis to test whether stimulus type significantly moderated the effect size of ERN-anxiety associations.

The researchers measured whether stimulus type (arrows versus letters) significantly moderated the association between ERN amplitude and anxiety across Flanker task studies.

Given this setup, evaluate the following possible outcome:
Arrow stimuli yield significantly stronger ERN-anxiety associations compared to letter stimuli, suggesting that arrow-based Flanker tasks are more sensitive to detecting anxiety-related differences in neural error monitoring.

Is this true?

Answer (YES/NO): NO